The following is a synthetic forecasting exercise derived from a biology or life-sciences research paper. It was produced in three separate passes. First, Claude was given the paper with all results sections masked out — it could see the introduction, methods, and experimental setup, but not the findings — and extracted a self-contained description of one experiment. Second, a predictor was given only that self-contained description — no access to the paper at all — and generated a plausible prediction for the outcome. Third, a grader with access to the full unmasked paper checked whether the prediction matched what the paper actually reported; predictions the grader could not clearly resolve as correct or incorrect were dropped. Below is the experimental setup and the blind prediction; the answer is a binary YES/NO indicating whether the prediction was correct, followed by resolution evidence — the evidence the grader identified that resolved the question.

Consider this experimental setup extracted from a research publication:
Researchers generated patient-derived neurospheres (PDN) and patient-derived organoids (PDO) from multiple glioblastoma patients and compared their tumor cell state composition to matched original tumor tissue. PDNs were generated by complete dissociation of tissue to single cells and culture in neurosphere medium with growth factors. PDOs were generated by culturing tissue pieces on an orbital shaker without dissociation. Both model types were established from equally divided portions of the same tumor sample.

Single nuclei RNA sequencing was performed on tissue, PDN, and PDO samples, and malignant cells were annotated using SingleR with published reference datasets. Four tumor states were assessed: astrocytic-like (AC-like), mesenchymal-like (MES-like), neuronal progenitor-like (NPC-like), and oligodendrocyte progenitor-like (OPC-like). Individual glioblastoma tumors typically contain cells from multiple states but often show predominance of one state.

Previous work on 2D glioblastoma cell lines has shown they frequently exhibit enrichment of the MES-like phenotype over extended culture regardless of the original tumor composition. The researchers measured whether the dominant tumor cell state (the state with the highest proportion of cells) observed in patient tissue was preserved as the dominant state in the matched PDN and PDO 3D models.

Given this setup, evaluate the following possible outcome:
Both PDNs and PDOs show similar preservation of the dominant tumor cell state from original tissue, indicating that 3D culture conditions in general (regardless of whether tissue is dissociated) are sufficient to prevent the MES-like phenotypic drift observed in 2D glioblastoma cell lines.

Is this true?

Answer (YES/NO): YES